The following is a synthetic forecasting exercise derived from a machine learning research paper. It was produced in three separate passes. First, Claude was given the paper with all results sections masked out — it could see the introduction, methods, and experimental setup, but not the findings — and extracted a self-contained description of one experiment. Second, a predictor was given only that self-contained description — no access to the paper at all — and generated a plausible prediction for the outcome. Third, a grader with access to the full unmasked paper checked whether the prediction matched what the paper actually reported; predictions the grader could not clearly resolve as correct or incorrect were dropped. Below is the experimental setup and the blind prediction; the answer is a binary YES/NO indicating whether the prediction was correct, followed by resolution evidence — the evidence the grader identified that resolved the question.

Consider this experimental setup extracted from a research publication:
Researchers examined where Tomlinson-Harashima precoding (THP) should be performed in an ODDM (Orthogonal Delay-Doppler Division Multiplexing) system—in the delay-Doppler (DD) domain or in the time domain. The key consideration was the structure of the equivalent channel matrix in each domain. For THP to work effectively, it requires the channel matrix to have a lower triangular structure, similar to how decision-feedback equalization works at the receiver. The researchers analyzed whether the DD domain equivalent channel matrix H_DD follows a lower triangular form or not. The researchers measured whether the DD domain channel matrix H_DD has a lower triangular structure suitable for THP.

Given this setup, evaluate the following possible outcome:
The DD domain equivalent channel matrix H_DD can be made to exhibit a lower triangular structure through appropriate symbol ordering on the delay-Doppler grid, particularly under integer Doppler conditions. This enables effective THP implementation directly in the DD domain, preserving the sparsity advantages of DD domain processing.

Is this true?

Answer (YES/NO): NO